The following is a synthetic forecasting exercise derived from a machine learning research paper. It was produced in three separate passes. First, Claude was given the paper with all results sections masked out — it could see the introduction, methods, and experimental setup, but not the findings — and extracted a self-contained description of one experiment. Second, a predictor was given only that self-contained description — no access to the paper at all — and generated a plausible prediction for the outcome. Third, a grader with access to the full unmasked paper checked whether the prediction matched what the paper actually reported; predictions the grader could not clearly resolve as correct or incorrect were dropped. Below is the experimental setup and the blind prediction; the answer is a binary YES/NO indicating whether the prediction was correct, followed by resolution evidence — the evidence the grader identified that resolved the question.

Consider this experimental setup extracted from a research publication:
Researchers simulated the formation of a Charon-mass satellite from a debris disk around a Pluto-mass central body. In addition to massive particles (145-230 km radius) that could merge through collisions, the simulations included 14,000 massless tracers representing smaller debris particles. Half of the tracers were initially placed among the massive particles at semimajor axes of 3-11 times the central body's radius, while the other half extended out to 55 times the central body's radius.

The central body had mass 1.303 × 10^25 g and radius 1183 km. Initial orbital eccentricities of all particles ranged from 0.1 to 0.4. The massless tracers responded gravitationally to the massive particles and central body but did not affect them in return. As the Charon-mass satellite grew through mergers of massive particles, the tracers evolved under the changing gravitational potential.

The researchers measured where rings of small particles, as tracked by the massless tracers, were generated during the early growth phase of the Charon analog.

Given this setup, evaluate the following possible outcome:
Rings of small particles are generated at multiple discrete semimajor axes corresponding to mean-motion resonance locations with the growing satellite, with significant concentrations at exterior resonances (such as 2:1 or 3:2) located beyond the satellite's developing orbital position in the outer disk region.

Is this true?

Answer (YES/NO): NO